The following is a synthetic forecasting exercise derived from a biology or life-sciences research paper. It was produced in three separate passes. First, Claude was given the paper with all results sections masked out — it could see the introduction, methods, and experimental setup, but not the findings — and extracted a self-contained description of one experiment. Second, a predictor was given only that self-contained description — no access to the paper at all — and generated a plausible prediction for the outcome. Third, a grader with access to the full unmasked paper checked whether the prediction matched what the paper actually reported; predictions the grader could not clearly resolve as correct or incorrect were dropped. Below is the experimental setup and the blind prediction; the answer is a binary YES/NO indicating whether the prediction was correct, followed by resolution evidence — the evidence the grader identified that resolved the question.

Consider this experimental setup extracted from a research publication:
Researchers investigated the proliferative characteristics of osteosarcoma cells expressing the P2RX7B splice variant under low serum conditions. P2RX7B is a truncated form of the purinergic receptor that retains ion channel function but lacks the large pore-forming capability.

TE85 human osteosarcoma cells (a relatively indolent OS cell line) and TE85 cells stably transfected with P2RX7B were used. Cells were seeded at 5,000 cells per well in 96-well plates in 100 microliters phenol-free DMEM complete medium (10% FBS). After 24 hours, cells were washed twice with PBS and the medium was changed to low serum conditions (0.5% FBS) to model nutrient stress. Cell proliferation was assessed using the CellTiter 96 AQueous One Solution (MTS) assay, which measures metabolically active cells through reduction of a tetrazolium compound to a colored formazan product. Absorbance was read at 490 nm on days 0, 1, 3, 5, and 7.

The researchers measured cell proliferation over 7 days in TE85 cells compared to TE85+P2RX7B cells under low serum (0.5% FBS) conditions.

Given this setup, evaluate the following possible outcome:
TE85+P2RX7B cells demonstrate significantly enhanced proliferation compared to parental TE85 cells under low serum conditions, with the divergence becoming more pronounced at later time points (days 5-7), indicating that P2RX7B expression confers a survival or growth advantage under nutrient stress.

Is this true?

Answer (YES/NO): NO